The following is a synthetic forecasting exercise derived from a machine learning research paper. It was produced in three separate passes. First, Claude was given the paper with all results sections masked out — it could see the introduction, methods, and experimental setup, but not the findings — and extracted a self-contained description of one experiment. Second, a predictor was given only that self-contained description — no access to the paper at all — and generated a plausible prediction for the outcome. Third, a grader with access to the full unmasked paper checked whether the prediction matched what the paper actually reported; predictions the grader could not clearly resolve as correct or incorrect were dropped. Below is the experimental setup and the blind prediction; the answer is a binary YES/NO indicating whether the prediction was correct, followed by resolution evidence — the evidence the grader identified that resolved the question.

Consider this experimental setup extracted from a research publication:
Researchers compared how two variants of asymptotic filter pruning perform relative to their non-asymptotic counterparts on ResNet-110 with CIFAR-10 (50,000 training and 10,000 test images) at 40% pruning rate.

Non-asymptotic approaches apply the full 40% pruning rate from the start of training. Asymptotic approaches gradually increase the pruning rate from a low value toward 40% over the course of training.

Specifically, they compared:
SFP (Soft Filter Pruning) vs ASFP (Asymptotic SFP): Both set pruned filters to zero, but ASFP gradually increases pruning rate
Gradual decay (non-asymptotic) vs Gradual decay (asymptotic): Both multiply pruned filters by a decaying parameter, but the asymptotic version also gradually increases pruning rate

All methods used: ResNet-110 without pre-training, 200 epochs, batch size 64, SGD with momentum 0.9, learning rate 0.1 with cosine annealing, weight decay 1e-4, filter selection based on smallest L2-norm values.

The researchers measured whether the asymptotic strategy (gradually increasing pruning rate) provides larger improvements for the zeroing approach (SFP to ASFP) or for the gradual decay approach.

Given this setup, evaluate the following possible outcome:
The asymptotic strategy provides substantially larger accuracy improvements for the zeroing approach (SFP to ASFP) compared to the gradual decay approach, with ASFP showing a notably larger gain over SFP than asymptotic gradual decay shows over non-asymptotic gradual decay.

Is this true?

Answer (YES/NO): YES